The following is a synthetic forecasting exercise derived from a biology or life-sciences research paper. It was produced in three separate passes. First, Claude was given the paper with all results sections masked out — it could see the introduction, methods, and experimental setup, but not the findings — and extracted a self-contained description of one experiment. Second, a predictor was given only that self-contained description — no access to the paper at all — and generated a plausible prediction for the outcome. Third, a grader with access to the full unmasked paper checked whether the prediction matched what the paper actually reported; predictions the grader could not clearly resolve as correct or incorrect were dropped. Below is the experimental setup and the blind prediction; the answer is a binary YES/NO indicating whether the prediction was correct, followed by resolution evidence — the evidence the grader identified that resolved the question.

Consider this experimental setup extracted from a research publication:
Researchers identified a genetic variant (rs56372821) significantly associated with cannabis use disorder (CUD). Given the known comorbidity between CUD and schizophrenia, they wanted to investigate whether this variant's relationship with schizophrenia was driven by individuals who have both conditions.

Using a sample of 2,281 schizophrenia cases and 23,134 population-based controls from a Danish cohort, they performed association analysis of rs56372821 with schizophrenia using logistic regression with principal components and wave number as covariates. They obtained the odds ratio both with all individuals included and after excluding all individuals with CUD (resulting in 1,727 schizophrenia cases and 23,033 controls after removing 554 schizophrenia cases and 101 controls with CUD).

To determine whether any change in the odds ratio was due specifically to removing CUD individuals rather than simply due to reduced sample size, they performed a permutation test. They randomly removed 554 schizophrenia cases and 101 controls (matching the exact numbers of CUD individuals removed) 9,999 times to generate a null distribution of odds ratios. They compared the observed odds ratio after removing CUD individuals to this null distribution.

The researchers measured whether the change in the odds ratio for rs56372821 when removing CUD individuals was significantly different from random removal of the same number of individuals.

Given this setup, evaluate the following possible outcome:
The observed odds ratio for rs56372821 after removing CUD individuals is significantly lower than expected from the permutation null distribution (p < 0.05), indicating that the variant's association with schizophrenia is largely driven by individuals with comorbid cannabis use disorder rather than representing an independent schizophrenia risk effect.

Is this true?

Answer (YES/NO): NO